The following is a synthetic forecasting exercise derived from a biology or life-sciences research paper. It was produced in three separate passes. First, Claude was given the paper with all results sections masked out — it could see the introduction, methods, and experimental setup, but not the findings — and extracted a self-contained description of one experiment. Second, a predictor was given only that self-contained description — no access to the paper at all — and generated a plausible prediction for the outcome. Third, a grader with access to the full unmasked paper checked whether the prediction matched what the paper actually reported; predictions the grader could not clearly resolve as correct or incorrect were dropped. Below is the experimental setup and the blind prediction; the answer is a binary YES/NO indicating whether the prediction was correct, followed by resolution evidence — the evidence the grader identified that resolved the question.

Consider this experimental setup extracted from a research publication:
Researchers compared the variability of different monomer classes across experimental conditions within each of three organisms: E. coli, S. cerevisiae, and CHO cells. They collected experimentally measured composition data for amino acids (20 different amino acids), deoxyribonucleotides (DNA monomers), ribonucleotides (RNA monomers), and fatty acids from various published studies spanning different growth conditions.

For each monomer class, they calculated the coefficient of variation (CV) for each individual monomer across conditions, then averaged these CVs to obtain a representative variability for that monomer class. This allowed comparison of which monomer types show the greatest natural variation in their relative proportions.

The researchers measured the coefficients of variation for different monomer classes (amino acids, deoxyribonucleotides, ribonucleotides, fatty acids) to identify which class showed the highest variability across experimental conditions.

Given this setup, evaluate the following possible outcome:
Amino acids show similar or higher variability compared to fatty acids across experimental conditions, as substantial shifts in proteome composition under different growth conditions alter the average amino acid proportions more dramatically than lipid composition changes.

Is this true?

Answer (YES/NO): NO